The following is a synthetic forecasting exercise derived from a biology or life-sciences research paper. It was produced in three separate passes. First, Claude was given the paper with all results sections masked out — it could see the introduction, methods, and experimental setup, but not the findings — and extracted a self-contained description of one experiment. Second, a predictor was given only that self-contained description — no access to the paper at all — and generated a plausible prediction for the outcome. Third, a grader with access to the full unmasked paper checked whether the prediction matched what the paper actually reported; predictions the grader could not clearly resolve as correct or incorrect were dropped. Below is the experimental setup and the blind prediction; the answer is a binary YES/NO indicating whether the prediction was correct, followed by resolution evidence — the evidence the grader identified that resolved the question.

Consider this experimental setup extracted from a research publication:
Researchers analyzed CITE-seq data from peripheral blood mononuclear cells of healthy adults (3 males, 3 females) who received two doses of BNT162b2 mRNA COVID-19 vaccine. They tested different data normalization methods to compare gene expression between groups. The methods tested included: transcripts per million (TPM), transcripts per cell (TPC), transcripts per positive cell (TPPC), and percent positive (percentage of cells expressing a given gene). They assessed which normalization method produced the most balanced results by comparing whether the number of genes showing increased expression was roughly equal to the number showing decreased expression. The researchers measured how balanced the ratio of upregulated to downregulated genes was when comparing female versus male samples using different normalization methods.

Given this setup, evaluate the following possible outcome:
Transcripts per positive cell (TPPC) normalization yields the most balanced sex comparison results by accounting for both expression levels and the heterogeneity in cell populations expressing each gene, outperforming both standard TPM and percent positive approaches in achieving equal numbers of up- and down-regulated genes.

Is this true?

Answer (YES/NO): NO